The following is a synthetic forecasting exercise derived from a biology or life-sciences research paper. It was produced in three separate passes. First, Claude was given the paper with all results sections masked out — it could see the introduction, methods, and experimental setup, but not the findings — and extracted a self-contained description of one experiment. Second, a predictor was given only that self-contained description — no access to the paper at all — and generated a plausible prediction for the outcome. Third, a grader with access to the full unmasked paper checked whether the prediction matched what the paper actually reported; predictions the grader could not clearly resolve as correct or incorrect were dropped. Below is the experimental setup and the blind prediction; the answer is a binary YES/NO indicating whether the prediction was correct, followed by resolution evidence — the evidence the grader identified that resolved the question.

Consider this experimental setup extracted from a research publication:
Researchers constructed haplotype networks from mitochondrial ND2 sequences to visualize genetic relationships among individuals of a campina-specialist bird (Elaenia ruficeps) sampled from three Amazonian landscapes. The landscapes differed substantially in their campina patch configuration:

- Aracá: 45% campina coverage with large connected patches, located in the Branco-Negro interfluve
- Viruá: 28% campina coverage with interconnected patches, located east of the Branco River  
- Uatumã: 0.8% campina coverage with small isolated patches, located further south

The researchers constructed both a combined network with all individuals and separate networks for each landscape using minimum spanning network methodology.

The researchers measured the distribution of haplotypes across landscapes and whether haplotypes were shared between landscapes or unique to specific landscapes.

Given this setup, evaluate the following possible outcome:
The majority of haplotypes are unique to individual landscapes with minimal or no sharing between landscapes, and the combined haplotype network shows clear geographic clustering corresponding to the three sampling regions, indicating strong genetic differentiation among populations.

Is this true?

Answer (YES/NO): NO